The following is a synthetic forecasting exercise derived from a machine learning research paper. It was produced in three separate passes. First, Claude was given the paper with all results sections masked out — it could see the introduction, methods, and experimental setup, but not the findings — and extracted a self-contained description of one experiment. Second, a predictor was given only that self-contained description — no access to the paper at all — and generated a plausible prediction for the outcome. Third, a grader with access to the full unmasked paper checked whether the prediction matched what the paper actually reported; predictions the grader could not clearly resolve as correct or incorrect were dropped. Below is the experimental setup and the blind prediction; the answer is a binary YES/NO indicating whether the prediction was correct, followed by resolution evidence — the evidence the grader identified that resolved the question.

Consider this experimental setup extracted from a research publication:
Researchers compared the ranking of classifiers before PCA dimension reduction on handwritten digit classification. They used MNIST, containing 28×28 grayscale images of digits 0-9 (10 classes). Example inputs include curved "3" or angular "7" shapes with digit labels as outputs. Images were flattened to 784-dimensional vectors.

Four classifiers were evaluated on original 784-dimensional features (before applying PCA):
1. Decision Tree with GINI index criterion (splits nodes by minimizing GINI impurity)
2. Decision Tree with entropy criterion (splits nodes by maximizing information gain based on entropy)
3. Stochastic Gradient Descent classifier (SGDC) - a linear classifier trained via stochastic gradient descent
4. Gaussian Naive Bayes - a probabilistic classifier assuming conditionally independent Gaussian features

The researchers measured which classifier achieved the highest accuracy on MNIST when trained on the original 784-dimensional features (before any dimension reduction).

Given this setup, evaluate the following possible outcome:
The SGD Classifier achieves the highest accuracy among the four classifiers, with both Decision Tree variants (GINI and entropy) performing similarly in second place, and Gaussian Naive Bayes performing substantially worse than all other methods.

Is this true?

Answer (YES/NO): NO